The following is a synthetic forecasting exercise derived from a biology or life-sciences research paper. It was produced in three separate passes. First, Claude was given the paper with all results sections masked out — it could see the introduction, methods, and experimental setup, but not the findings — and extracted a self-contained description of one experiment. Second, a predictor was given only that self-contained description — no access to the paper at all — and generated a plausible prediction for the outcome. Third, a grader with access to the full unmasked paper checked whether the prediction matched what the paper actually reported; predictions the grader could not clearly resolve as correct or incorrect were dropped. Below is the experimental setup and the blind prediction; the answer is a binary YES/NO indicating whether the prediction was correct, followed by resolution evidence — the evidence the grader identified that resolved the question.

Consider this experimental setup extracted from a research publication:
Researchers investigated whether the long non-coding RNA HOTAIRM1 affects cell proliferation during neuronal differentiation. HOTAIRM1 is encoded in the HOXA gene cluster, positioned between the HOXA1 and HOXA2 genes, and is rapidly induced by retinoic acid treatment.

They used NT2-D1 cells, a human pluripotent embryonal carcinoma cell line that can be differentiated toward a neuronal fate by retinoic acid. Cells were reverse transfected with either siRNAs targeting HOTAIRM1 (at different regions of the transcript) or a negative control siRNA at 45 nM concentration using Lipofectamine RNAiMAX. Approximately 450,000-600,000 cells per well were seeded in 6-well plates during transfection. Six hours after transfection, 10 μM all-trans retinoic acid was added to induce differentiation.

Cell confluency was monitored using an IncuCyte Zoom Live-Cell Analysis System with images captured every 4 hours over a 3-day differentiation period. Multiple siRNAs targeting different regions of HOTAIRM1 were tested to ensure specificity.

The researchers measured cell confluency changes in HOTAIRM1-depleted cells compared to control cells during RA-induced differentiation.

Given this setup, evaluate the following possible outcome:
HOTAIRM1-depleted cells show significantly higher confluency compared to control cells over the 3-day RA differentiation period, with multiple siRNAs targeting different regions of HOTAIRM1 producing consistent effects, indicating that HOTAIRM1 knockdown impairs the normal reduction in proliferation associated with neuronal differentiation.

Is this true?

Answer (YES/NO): NO